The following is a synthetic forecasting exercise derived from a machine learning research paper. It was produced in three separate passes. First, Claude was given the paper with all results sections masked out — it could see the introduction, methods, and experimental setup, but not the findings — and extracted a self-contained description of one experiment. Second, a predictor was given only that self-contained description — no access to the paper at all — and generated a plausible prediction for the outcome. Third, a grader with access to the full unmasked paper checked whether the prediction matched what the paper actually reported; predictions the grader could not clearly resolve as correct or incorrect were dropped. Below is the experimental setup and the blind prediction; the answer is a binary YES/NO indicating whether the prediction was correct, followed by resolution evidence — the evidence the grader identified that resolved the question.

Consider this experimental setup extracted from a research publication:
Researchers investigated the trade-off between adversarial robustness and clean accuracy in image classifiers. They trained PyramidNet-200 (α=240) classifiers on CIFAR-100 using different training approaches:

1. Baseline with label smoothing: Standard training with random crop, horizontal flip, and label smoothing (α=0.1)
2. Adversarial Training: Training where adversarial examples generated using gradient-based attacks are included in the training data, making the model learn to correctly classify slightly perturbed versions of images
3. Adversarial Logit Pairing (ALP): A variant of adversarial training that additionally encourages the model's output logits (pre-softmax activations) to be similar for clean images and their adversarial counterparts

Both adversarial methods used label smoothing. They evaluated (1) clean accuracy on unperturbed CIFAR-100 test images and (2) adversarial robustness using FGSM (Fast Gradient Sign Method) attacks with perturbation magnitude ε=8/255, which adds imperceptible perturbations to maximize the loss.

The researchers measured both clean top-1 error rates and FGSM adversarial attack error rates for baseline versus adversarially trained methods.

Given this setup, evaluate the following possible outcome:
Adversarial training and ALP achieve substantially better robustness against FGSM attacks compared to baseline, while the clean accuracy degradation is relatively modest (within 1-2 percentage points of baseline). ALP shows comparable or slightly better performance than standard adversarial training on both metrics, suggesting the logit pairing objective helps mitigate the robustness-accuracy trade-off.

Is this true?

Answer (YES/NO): NO